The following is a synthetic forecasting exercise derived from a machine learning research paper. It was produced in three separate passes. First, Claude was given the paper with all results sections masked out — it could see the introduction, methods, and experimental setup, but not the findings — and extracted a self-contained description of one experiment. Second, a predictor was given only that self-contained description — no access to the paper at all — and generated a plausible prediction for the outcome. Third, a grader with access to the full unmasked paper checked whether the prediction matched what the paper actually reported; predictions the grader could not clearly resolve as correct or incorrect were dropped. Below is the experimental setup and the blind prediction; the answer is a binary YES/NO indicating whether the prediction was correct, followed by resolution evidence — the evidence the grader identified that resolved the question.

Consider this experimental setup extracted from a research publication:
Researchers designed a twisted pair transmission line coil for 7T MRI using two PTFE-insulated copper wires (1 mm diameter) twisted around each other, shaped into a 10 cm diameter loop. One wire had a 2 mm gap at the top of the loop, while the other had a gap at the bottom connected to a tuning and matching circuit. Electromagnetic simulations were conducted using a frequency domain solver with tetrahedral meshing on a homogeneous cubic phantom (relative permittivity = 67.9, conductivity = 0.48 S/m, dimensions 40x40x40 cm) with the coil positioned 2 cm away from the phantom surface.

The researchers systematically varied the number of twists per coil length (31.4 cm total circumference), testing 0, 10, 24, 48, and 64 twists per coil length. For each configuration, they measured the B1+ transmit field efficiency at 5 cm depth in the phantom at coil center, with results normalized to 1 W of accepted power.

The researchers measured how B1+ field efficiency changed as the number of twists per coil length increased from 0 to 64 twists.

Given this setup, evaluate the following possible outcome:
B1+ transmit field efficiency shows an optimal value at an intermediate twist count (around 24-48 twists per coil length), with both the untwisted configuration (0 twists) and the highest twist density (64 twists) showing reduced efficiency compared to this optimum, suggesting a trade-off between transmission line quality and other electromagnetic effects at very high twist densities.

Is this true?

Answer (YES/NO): NO